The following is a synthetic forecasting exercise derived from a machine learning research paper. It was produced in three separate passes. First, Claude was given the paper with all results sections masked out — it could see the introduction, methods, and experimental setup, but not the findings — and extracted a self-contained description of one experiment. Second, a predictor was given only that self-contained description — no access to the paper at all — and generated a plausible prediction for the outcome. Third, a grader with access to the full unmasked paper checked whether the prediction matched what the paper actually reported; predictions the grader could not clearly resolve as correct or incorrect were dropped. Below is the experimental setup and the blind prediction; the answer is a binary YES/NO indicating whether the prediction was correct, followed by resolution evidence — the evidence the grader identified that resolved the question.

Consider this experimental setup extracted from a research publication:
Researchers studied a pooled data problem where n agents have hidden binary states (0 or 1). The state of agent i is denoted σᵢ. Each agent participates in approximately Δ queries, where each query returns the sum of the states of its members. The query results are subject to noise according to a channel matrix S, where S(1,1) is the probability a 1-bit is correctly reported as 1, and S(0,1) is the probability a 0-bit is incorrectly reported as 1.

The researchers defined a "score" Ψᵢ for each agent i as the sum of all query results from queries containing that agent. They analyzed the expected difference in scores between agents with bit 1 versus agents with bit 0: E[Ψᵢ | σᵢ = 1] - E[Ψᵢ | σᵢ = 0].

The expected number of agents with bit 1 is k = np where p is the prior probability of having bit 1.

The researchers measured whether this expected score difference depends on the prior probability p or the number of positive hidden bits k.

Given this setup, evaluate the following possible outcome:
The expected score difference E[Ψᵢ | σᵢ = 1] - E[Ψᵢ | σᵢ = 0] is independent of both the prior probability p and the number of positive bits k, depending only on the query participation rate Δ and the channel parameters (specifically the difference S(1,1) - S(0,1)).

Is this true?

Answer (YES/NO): YES